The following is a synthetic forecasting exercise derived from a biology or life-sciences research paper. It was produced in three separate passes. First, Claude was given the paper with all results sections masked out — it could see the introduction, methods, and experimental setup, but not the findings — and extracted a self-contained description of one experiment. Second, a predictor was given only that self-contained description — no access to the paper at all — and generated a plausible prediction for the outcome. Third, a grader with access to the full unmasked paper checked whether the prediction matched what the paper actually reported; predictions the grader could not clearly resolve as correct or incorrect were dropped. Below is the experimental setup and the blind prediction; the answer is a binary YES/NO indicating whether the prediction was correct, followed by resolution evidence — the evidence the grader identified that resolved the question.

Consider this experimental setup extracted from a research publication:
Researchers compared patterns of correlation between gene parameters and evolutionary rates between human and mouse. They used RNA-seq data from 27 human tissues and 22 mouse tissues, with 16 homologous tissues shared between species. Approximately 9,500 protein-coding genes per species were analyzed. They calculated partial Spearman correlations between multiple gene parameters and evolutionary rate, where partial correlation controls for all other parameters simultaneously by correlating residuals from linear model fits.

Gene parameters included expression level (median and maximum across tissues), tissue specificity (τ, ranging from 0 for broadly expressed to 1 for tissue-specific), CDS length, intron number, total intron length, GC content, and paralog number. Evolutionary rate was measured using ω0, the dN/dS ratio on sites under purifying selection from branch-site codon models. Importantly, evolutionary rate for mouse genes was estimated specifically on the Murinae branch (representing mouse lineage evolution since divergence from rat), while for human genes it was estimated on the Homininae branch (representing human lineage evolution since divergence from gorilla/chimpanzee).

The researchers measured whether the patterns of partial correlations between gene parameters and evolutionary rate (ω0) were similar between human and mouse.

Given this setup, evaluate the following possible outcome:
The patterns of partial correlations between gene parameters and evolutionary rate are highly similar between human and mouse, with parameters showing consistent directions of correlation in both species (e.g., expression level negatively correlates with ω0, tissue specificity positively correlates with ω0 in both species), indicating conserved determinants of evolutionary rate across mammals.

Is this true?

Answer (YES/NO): YES